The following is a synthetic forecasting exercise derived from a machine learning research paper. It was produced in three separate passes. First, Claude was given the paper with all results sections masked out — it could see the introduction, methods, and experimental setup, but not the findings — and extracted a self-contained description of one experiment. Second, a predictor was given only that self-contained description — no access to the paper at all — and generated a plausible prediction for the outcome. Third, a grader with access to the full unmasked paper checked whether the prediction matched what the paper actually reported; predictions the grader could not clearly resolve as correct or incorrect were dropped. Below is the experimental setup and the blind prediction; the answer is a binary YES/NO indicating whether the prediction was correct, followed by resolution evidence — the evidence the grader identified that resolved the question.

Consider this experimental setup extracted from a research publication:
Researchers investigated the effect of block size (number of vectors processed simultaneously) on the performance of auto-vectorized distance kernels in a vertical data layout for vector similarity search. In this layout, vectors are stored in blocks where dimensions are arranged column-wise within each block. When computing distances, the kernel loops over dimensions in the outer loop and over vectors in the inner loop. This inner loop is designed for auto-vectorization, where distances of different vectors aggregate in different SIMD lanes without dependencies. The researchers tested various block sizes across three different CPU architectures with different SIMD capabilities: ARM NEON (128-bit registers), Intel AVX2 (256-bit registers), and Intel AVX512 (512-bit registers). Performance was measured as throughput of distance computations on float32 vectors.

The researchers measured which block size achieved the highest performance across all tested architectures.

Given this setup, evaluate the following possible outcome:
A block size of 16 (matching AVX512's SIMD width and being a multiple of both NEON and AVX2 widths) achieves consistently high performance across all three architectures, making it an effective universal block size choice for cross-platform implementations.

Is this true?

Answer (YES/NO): NO